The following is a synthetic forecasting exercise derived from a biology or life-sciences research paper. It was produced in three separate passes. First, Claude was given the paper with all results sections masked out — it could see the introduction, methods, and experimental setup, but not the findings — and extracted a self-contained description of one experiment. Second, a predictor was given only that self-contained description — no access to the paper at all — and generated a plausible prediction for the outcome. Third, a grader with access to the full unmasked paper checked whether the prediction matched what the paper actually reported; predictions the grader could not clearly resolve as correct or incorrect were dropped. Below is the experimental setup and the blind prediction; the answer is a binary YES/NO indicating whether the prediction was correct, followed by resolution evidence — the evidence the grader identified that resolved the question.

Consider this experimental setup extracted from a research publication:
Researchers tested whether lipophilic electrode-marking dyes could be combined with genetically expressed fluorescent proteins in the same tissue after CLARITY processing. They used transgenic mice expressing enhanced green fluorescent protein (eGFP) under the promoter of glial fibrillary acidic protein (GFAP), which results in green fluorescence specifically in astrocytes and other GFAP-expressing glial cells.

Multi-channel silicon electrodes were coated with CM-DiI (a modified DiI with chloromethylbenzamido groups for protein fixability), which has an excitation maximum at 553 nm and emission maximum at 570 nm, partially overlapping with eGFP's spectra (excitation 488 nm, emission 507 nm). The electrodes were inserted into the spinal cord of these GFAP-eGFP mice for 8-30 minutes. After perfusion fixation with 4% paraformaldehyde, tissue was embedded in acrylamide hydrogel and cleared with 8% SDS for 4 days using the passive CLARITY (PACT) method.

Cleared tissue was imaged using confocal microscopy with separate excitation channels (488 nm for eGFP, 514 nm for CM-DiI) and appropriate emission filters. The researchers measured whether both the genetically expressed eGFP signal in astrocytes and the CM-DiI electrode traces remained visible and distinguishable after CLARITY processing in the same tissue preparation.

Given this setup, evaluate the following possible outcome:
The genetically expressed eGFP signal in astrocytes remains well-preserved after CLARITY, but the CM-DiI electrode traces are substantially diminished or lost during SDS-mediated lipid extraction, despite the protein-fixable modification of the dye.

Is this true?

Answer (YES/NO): NO